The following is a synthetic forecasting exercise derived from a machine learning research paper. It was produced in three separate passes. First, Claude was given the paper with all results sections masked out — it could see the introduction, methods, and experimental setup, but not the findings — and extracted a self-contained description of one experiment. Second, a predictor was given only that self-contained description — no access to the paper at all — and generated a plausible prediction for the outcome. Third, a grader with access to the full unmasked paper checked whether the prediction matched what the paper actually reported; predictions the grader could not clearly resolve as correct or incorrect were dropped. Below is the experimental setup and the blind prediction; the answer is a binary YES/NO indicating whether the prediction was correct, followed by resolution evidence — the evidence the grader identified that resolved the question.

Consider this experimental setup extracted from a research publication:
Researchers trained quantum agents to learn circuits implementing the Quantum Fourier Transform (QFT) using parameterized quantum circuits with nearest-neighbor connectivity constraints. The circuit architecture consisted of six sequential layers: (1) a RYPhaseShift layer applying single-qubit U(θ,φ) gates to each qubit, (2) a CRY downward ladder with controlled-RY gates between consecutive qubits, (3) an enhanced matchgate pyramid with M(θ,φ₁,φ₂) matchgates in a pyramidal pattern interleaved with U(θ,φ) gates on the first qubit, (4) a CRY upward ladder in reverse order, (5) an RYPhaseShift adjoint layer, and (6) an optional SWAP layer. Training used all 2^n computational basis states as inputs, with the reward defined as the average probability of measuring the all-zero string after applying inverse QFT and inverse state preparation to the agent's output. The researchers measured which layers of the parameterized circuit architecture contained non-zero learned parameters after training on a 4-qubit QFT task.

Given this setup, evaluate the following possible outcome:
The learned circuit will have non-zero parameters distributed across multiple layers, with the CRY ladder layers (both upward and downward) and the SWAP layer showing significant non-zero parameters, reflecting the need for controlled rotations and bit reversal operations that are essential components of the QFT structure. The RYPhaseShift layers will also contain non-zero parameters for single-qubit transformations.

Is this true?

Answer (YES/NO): NO